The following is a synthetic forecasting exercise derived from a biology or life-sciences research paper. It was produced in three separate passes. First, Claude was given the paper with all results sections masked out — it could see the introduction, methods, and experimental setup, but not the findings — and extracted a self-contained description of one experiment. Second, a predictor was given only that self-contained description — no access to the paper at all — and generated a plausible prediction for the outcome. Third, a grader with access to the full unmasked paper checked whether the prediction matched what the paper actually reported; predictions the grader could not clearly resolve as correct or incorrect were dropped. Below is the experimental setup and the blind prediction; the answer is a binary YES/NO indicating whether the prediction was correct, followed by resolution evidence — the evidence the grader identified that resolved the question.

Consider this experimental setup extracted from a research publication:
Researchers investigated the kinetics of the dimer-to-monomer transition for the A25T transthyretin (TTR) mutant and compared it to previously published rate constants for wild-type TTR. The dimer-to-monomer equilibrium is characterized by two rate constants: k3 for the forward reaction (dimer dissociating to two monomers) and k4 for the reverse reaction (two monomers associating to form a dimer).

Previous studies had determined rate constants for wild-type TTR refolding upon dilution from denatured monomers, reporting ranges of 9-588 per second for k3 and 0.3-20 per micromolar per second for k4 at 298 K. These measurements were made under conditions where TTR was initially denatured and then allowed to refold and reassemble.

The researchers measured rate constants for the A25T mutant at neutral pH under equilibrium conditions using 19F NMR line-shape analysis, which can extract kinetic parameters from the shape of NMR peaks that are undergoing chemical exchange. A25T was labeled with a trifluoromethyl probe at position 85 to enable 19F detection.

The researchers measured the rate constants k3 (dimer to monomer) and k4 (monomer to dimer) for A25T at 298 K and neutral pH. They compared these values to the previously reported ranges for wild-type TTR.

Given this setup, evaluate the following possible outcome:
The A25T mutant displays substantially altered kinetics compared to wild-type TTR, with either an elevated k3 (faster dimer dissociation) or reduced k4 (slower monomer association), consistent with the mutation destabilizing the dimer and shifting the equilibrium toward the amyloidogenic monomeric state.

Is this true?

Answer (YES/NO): NO